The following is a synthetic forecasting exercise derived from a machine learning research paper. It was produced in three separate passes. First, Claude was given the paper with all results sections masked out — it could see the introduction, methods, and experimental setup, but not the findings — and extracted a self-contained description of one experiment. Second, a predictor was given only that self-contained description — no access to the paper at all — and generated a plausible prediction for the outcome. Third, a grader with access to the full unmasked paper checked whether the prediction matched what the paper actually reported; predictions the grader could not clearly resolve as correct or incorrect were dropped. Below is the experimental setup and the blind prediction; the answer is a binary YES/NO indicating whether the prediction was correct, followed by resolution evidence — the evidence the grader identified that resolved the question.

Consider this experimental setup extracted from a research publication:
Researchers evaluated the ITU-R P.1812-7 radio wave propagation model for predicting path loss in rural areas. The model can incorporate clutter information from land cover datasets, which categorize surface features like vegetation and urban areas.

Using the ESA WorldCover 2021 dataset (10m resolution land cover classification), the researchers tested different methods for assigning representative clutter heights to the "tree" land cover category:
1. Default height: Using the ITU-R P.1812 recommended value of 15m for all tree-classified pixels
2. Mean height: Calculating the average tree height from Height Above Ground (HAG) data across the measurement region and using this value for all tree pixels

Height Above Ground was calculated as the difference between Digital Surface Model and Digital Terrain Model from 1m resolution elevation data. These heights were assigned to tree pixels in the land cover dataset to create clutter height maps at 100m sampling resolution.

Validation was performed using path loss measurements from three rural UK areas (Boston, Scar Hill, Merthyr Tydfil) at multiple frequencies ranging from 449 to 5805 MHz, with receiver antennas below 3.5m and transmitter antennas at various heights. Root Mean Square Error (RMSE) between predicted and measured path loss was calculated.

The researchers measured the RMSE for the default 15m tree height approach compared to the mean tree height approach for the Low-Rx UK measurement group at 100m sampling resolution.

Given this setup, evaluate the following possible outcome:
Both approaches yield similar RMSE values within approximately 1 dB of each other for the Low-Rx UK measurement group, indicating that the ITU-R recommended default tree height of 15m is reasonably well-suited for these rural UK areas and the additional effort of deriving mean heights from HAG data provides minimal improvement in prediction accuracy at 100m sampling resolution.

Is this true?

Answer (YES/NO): NO